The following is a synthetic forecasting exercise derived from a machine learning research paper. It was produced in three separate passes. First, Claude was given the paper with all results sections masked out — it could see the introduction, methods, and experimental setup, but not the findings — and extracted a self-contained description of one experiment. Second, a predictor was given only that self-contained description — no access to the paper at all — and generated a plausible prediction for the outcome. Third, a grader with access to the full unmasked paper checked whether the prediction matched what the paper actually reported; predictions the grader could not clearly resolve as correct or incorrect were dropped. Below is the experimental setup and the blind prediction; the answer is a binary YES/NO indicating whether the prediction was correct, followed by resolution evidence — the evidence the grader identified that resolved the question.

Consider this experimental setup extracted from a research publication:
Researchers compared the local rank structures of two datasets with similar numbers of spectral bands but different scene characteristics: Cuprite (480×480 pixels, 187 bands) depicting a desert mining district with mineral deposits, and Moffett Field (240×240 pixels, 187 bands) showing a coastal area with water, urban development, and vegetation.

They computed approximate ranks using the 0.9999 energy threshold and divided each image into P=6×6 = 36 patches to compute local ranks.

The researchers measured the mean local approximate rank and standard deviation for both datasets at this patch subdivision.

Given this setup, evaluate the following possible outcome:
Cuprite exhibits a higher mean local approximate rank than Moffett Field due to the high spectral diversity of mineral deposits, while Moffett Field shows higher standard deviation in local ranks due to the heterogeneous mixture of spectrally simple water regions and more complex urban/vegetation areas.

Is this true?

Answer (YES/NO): NO